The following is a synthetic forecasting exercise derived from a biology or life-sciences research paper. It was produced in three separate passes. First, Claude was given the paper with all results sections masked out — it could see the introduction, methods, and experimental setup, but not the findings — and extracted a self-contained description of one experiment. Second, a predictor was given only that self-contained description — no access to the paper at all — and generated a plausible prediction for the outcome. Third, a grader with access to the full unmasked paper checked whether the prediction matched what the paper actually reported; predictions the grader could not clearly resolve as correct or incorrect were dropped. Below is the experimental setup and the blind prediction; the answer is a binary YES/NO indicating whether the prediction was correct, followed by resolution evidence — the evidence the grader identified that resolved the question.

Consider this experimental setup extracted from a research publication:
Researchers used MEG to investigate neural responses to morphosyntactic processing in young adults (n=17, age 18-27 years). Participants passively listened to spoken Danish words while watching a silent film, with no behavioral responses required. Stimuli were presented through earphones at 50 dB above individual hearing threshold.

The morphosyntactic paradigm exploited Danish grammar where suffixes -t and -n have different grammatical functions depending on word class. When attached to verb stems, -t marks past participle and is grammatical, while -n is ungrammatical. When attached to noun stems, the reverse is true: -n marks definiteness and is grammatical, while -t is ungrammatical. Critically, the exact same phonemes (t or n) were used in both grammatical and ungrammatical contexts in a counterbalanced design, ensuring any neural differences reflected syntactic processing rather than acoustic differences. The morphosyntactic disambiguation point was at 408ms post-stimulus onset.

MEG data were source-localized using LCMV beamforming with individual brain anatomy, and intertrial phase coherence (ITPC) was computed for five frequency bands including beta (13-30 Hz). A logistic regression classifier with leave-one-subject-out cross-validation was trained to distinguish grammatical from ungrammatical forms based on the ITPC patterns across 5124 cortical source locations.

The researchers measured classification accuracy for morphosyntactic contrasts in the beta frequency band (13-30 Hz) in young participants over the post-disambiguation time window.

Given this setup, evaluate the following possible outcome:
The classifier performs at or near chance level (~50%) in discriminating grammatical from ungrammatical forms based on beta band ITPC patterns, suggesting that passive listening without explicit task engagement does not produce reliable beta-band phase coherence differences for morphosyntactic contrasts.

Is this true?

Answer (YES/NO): YES